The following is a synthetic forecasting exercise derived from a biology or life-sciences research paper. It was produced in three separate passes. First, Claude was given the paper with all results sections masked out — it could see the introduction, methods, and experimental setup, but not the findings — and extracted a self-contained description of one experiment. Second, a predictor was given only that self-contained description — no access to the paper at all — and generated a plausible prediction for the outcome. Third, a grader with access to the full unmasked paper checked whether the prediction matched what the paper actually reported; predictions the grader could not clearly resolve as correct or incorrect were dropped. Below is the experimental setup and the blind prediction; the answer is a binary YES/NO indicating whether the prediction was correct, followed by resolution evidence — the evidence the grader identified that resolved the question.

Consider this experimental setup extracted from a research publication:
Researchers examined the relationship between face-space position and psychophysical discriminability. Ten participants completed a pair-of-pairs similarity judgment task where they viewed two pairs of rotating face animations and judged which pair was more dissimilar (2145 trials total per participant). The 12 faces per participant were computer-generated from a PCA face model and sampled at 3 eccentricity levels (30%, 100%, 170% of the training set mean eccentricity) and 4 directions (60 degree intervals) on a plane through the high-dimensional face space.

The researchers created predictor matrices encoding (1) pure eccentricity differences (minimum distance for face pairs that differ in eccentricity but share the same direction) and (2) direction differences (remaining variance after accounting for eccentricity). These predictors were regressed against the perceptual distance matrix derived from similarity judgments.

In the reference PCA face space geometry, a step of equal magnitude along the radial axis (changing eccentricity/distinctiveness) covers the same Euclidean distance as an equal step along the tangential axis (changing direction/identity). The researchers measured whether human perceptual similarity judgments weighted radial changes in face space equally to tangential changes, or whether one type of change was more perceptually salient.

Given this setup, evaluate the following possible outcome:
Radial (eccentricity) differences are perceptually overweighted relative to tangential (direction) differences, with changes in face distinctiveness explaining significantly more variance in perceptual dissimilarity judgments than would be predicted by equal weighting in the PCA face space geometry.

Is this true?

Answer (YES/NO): YES